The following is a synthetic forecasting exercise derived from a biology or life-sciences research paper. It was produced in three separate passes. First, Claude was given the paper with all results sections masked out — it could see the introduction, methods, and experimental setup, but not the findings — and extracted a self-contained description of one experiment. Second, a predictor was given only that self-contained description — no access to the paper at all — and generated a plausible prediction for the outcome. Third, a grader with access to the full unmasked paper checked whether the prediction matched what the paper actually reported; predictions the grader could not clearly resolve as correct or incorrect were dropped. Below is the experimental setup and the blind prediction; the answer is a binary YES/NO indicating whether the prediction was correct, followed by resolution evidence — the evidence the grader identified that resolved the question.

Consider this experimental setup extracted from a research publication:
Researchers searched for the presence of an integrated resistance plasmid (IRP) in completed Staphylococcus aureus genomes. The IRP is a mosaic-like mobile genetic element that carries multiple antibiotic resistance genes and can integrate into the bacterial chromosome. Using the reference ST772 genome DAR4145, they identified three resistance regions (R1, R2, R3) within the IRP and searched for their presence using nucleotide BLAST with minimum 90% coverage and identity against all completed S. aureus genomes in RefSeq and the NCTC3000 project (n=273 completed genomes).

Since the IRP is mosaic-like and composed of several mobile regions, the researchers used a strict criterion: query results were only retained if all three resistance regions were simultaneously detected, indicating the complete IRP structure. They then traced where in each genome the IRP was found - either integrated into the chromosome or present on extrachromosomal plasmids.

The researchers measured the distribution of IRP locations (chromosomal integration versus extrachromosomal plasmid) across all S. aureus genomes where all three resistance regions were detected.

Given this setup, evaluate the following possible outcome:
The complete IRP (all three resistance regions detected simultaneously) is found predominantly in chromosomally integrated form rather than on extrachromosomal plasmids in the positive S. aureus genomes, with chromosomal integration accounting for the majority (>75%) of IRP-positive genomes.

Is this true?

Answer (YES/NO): NO